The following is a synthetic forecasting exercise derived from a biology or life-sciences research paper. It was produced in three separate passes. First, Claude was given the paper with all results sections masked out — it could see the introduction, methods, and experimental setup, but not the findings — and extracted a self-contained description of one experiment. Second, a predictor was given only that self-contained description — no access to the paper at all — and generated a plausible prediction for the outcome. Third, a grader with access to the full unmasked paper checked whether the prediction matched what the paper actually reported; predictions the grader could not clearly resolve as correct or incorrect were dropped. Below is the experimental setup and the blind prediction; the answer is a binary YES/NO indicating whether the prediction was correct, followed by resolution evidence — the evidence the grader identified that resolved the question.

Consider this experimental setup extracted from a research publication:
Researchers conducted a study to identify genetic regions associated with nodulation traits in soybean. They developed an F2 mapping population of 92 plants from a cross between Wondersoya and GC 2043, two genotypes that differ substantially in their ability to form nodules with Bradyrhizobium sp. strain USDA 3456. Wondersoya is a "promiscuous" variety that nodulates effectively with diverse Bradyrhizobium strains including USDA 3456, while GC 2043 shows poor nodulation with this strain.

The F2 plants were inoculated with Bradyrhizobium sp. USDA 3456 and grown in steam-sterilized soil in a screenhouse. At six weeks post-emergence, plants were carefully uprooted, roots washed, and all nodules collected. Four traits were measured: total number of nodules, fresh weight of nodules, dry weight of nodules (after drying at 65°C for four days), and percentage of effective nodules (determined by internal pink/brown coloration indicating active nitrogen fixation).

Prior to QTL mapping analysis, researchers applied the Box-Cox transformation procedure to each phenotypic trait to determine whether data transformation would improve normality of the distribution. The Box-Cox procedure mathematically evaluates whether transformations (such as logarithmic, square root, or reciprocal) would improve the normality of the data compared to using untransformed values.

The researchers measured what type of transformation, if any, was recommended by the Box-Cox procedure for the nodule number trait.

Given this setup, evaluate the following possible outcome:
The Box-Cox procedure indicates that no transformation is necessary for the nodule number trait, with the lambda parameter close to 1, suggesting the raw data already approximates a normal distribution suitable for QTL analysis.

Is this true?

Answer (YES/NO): NO